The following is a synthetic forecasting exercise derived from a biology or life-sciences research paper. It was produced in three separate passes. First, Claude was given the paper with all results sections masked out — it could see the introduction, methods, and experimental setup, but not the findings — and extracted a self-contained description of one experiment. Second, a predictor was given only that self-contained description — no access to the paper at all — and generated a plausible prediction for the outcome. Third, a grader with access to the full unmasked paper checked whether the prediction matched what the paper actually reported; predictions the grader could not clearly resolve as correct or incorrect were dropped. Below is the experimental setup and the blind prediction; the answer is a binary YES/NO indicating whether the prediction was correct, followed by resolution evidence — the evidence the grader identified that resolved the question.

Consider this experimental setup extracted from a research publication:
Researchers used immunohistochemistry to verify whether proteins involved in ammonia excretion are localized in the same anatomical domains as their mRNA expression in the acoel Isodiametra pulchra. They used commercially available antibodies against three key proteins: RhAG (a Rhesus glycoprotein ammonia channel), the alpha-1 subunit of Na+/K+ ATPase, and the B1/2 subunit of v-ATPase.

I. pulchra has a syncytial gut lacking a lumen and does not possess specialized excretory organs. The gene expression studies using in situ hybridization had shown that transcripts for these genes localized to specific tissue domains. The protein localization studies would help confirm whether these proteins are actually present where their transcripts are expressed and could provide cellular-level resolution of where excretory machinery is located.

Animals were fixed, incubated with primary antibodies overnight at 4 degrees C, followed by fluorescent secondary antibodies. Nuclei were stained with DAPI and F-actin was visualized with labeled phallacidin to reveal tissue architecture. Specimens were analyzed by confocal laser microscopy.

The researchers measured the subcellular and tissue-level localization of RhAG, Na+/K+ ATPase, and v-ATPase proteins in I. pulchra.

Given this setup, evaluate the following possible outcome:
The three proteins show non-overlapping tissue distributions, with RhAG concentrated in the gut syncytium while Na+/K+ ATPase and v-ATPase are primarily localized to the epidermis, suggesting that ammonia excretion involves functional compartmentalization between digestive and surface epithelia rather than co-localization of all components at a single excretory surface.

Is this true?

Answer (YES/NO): NO